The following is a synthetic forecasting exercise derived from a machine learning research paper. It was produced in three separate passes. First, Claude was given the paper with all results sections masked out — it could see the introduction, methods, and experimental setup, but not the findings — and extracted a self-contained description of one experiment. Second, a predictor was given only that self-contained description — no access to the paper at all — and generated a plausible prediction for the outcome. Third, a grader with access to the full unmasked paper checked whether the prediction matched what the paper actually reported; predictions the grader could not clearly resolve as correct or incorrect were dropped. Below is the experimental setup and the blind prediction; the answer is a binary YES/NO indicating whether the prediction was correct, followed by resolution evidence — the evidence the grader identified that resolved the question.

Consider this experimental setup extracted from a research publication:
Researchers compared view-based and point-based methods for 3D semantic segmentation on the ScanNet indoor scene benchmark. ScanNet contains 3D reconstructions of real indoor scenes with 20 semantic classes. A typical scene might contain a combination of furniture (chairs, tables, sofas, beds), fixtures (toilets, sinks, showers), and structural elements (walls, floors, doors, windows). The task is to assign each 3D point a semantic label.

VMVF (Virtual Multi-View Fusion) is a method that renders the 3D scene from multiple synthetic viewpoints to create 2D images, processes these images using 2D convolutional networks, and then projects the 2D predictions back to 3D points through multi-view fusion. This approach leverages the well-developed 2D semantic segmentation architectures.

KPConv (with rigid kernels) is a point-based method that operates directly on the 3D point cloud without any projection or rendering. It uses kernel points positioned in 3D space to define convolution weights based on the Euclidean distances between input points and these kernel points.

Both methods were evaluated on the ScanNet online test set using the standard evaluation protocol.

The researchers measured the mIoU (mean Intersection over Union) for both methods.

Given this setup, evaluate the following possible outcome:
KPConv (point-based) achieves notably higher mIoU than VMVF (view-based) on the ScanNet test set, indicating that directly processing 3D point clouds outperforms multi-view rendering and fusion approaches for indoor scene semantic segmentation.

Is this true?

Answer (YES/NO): NO